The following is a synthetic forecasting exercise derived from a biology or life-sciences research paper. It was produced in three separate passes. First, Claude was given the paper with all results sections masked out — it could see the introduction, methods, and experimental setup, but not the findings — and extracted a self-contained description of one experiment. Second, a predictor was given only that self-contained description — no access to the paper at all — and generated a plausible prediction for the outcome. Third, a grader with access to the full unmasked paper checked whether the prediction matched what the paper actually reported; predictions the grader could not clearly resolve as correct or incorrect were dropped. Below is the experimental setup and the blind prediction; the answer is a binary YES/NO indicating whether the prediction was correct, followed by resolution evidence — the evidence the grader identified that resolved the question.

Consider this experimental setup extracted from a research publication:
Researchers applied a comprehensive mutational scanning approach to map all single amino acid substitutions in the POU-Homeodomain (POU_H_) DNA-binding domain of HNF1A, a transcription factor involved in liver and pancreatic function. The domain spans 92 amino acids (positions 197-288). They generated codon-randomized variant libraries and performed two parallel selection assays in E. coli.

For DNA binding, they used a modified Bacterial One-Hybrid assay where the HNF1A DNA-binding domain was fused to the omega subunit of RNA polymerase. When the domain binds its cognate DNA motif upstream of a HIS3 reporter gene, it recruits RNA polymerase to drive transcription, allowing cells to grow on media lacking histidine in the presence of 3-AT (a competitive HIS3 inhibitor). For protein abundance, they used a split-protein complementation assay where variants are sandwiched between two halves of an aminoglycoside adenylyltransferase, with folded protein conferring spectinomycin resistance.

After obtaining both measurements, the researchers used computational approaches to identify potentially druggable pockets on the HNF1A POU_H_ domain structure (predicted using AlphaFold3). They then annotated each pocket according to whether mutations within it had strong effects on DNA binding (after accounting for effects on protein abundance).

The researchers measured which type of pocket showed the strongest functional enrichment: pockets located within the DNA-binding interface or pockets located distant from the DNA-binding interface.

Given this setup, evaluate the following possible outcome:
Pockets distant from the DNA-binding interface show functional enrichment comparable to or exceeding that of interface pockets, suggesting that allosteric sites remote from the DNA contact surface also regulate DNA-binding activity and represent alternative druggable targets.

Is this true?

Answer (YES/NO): YES